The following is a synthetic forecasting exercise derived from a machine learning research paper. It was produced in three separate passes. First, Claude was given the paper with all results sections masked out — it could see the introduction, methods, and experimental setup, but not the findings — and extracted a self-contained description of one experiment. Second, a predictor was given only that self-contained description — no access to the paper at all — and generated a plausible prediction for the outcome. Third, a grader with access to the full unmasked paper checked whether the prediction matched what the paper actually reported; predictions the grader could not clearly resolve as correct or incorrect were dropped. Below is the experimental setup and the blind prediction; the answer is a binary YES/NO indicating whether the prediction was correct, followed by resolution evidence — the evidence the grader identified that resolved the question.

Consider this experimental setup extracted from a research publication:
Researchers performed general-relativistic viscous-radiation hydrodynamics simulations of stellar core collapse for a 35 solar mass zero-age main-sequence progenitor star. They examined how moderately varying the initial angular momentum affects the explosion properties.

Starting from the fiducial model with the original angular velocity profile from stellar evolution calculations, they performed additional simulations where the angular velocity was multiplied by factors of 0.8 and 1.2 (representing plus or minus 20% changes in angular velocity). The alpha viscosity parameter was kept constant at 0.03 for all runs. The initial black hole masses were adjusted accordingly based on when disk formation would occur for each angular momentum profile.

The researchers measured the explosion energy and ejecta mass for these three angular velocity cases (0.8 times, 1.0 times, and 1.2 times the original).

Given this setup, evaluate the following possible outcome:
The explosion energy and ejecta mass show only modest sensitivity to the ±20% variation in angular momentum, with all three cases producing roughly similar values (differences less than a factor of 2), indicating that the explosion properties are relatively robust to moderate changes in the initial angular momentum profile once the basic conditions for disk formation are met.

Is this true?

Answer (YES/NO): YES